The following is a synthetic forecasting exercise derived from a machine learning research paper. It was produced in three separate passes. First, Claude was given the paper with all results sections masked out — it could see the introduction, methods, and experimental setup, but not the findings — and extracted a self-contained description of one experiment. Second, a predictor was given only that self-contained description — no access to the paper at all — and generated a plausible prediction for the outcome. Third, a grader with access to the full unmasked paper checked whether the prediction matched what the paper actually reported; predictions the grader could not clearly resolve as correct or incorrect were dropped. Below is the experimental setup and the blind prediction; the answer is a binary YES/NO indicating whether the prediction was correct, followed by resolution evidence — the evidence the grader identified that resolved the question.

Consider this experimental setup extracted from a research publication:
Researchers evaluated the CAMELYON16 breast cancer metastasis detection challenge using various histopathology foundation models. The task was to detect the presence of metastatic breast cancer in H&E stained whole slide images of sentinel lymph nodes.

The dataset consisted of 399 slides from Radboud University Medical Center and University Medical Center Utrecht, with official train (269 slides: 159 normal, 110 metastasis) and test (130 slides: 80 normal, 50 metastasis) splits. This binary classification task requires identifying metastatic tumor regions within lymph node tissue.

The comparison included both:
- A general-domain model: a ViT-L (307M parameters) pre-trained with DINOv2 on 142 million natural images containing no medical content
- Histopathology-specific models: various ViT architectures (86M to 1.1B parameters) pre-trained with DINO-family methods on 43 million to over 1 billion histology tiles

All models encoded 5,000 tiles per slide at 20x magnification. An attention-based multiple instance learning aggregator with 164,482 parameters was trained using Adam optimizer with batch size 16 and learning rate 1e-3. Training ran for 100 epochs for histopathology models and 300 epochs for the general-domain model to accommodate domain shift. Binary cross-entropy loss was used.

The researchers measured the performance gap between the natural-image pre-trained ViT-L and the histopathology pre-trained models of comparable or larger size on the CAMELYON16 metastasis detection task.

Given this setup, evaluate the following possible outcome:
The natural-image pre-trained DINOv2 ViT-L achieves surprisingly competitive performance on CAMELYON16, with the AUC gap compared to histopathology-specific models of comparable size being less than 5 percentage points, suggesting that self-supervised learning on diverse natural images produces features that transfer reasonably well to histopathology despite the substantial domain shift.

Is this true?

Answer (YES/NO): NO